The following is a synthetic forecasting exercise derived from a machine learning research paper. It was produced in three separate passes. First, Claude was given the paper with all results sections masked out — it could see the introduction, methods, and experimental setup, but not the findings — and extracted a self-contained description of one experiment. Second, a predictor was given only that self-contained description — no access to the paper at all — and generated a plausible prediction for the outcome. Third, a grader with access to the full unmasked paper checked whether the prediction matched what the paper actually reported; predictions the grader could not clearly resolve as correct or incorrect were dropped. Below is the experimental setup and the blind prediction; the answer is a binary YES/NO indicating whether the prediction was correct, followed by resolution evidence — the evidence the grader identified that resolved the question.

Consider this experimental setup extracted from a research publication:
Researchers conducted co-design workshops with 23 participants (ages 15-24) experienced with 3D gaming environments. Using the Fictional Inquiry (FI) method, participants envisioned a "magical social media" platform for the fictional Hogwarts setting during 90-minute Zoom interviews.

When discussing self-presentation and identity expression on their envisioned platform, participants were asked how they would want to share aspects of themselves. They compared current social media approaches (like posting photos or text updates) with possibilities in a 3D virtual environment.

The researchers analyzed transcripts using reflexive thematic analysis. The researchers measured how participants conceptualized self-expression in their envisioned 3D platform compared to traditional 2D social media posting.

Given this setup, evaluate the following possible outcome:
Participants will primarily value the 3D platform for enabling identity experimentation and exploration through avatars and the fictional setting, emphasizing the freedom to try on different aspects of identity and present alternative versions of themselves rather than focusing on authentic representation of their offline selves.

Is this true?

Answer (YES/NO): NO